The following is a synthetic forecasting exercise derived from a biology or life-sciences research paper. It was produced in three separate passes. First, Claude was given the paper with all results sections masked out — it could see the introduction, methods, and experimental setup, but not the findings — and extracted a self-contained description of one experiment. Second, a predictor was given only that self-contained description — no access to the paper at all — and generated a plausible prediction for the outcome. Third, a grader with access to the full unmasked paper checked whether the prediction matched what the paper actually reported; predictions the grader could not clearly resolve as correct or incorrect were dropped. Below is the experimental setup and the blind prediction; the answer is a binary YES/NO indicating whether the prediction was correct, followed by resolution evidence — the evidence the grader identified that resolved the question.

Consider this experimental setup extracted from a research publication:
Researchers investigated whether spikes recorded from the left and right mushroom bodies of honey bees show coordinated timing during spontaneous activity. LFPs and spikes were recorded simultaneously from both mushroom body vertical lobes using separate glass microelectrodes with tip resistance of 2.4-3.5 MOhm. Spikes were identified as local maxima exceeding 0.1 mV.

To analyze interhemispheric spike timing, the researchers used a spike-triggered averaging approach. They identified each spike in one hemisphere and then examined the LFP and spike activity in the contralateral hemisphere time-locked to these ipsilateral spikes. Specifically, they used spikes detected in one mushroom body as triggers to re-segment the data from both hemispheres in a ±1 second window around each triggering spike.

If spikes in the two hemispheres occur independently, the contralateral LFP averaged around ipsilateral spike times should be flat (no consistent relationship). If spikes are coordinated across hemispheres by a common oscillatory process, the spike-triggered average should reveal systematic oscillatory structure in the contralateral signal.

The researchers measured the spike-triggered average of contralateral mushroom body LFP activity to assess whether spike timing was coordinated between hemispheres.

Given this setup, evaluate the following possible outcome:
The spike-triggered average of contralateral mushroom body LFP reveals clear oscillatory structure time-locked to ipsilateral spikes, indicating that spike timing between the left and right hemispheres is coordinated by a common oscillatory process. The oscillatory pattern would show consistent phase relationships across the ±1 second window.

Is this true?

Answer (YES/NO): YES